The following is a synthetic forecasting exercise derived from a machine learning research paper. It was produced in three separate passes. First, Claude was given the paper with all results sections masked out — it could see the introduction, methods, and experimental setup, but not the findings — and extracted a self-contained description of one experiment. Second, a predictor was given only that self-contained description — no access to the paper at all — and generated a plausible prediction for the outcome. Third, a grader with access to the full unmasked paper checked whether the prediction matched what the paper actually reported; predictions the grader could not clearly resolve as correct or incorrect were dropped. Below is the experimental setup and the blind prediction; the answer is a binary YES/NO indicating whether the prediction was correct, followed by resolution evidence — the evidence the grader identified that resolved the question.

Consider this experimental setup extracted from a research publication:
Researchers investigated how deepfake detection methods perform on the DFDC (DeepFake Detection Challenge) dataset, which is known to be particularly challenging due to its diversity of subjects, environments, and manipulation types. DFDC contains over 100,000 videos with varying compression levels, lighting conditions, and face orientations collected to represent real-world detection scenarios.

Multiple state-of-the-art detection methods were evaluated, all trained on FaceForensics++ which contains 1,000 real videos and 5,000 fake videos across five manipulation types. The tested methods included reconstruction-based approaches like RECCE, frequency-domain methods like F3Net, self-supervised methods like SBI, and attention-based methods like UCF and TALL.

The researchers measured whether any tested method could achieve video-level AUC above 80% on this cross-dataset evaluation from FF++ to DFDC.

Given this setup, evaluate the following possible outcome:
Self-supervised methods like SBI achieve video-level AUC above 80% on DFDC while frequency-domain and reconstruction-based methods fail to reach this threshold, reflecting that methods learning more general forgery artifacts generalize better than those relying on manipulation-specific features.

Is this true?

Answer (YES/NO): NO